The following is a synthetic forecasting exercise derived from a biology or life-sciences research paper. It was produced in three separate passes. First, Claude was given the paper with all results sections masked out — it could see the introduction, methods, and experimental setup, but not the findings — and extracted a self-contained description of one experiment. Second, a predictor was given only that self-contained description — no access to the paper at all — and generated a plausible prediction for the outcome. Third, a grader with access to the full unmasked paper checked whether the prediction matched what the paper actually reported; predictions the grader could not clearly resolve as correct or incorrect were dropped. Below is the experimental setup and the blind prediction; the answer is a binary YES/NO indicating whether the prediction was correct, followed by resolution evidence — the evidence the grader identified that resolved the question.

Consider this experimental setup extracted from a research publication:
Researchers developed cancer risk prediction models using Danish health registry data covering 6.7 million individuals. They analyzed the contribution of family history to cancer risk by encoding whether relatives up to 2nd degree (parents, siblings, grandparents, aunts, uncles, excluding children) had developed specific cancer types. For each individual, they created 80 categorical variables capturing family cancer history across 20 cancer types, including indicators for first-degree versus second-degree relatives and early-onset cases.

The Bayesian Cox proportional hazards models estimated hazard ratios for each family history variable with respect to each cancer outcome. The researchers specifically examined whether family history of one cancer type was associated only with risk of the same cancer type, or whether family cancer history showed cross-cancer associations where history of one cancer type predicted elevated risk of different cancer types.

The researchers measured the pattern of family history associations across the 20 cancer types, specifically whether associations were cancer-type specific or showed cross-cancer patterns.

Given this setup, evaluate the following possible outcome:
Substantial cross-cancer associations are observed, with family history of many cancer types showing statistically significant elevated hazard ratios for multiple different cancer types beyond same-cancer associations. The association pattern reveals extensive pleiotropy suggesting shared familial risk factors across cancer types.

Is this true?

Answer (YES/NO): YES